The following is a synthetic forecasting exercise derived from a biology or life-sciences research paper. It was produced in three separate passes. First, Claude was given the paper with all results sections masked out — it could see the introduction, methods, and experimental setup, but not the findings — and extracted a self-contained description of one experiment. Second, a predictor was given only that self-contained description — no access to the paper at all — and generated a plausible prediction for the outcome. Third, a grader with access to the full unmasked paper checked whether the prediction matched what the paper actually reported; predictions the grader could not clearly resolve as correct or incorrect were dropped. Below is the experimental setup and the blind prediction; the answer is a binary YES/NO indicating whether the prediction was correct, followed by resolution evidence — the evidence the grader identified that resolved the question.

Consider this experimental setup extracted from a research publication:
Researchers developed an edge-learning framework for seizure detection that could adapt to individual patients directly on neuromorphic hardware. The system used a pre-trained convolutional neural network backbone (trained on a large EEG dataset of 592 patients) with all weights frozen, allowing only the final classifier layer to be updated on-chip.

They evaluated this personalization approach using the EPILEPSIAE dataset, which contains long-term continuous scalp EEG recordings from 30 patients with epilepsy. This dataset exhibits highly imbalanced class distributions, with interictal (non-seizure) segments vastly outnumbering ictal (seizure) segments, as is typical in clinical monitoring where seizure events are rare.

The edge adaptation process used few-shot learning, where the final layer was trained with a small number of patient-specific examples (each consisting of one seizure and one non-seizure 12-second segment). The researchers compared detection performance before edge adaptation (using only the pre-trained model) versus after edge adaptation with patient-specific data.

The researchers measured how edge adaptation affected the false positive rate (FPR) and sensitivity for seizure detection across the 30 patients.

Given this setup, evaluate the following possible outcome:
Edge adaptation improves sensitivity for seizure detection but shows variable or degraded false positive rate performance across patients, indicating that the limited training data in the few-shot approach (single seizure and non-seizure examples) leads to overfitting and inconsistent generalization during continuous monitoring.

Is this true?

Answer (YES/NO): NO